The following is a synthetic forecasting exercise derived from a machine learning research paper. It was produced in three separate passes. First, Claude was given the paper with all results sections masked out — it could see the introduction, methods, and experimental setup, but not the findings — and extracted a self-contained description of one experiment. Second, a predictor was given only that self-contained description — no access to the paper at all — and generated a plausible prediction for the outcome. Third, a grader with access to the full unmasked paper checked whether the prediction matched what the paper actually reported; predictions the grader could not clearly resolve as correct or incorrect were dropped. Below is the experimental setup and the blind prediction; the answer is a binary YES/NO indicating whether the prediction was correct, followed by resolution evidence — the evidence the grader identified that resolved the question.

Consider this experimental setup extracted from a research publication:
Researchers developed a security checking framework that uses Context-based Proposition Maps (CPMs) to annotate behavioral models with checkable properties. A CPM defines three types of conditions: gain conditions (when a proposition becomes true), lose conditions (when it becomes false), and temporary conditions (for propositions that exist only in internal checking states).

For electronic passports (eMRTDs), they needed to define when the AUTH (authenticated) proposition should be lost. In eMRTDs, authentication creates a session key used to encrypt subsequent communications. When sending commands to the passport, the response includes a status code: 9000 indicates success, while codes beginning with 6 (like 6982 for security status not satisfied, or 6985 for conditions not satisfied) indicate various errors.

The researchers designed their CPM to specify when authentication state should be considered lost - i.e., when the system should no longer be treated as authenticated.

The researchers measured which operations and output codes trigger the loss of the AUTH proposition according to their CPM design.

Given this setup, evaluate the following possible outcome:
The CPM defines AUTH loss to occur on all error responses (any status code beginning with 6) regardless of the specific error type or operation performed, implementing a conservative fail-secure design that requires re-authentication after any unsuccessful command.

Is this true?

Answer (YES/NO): NO